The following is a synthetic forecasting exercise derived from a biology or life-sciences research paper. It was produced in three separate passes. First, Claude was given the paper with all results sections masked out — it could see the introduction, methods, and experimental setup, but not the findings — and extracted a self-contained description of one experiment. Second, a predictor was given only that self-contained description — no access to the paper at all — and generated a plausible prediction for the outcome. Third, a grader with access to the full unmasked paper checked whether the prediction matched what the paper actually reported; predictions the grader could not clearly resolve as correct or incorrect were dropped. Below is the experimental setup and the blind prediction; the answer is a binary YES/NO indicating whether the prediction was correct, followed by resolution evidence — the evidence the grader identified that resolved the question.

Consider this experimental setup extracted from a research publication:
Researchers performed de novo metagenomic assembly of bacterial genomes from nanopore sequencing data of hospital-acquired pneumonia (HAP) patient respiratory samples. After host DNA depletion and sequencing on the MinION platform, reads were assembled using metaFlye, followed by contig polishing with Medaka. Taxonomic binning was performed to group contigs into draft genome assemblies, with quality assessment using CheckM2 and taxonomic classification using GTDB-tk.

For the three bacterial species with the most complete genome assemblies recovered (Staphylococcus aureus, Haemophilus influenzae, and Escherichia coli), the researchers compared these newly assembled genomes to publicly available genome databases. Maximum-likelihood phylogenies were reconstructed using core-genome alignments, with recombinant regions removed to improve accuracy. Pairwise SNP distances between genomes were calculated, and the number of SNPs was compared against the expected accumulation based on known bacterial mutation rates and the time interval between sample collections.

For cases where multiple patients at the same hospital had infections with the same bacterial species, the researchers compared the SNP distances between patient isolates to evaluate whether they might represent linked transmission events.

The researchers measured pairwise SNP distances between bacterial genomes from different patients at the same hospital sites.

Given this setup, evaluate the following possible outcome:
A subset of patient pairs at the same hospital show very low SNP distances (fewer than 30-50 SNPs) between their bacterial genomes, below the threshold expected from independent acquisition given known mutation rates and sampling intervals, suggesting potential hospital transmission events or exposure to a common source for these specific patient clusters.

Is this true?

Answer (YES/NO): NO